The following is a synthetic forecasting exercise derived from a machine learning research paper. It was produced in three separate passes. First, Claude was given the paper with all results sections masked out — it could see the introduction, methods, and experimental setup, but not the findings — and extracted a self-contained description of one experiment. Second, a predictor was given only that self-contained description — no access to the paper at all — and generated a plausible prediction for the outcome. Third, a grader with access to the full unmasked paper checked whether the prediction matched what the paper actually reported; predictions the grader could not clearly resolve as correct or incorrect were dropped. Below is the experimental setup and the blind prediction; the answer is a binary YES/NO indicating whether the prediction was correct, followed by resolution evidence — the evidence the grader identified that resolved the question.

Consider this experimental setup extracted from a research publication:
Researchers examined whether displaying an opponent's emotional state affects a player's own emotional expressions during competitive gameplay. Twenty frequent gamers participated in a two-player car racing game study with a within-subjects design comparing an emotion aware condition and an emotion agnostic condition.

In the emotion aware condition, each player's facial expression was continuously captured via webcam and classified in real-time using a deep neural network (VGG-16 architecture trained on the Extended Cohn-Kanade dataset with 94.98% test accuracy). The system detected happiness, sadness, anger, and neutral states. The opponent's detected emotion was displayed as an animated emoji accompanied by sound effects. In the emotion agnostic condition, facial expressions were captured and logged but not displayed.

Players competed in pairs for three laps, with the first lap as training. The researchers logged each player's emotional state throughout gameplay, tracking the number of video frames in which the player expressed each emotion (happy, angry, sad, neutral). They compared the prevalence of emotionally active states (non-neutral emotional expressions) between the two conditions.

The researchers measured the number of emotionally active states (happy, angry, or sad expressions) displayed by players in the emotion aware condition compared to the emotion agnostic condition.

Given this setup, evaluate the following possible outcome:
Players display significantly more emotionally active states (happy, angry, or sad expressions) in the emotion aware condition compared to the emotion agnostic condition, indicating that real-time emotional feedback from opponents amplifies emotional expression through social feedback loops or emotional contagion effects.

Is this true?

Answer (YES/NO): YES